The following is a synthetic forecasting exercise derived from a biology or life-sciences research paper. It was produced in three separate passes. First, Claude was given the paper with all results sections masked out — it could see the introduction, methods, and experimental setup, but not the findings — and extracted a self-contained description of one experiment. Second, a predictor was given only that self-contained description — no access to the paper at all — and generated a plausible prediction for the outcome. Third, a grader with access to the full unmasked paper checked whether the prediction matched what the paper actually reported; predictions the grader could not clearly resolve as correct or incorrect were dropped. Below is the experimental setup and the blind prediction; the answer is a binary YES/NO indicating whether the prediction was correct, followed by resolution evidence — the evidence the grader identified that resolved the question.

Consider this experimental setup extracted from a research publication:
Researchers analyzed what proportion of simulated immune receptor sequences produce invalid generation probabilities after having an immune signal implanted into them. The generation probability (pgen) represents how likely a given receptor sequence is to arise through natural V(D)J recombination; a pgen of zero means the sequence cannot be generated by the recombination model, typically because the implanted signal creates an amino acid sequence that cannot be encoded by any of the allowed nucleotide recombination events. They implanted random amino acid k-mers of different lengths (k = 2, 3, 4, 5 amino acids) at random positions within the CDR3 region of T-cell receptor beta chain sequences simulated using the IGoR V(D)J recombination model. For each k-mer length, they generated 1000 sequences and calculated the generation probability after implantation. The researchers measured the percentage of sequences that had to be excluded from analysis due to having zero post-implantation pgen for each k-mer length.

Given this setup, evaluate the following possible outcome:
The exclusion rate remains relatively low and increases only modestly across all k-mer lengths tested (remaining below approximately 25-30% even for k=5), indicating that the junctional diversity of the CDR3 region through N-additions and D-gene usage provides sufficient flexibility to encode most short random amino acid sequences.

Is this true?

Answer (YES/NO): YES